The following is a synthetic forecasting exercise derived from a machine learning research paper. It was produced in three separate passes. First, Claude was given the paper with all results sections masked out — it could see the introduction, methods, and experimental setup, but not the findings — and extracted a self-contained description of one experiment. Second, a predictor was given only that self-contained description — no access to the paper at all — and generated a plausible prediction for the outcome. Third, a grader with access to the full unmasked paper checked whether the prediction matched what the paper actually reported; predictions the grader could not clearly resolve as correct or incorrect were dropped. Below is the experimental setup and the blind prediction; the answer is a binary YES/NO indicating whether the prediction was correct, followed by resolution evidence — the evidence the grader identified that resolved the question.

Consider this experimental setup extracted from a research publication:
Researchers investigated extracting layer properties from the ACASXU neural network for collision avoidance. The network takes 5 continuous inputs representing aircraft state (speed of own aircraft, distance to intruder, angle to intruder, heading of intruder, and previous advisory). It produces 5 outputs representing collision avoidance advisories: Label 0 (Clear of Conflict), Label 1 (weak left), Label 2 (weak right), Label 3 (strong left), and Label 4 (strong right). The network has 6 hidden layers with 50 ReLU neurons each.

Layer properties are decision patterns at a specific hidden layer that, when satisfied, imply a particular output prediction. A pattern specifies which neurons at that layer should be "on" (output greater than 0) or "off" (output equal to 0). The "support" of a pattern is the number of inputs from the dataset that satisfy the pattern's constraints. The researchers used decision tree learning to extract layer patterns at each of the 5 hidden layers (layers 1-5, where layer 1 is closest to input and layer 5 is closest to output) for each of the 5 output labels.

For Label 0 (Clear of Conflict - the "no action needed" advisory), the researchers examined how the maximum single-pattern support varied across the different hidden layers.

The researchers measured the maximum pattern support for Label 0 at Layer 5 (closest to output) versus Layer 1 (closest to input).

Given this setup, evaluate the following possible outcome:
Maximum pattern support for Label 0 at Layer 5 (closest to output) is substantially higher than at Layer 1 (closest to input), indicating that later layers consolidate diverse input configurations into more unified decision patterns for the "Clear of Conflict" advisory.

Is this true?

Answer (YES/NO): YES